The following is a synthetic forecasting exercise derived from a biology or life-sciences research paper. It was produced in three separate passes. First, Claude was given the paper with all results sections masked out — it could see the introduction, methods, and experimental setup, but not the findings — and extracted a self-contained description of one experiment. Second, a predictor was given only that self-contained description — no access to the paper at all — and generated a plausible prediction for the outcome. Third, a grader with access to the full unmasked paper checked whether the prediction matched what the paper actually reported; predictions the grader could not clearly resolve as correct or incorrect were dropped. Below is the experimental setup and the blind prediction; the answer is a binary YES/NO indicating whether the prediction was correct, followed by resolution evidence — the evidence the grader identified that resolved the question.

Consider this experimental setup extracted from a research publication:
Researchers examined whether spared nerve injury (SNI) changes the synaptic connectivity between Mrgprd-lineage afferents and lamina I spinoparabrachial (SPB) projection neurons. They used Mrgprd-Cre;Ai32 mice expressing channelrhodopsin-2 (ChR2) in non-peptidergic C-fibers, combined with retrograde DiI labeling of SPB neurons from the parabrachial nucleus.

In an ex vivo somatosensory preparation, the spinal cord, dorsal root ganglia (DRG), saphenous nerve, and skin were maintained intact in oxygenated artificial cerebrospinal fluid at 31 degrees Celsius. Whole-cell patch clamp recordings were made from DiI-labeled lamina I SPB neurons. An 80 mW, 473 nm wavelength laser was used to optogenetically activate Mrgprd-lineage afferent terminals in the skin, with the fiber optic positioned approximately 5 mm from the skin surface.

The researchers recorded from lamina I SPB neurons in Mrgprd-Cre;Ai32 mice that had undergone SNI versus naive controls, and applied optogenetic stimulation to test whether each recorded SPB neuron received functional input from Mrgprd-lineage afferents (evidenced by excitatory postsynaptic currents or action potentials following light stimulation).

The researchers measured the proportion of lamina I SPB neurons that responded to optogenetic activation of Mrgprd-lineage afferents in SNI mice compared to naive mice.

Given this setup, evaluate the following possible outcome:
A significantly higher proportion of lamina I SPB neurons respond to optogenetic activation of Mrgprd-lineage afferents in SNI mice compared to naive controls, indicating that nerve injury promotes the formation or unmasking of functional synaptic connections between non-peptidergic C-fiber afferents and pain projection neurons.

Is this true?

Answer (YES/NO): YES